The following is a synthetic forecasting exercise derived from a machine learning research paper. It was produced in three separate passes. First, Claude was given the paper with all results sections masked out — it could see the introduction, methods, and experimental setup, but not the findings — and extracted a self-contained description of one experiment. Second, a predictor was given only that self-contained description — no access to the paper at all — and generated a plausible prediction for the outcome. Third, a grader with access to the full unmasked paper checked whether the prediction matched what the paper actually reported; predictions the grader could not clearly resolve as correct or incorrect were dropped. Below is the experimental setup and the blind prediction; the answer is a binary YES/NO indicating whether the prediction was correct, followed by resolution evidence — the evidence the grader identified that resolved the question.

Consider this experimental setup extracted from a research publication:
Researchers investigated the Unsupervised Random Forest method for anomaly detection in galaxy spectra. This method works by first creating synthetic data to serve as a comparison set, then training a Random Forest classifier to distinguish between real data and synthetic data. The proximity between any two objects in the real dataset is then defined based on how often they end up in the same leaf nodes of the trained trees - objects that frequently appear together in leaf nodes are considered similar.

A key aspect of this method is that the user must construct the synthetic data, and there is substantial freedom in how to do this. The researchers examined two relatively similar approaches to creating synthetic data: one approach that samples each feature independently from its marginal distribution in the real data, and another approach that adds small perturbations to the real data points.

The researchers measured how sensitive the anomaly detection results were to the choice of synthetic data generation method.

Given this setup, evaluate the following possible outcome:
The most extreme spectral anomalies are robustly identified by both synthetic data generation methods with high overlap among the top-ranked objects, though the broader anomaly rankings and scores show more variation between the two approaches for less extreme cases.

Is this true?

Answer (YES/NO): NO